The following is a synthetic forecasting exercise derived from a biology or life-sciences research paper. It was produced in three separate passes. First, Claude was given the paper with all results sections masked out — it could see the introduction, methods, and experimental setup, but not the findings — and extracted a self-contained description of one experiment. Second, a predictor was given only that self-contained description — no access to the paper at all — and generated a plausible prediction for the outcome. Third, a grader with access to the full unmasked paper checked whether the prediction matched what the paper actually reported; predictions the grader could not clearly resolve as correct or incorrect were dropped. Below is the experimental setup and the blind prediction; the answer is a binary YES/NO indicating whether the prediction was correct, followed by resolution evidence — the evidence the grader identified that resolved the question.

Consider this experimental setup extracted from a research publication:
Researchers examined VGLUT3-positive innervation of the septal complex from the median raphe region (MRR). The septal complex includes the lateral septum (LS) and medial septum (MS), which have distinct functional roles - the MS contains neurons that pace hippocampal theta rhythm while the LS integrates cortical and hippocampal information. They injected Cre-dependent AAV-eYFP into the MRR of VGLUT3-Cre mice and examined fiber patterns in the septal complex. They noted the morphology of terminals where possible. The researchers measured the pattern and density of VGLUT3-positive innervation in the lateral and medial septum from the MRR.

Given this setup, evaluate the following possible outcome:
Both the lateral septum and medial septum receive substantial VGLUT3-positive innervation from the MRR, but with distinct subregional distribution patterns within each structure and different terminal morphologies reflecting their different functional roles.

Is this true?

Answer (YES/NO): NO